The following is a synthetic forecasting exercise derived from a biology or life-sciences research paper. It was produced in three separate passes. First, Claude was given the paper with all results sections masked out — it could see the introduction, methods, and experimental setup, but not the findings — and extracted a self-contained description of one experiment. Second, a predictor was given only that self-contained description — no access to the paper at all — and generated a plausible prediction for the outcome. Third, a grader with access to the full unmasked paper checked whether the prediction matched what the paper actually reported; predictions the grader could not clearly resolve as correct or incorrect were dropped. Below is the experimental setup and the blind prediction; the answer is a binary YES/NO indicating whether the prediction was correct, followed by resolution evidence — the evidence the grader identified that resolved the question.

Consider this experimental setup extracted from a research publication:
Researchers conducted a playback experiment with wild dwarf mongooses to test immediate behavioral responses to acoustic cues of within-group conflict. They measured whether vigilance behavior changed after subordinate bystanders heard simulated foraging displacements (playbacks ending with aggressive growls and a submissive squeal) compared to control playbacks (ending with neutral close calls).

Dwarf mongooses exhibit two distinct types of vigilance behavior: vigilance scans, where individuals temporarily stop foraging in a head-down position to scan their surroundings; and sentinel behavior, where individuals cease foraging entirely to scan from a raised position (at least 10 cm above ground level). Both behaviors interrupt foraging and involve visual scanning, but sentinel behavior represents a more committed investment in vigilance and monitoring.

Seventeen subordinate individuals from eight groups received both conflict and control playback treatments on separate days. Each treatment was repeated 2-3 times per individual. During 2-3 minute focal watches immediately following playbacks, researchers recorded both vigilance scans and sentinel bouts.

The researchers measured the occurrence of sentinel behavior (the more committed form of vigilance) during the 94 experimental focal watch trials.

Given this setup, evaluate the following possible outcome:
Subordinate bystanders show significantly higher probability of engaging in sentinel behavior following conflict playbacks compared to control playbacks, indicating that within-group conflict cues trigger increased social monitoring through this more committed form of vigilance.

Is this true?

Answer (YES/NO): NO